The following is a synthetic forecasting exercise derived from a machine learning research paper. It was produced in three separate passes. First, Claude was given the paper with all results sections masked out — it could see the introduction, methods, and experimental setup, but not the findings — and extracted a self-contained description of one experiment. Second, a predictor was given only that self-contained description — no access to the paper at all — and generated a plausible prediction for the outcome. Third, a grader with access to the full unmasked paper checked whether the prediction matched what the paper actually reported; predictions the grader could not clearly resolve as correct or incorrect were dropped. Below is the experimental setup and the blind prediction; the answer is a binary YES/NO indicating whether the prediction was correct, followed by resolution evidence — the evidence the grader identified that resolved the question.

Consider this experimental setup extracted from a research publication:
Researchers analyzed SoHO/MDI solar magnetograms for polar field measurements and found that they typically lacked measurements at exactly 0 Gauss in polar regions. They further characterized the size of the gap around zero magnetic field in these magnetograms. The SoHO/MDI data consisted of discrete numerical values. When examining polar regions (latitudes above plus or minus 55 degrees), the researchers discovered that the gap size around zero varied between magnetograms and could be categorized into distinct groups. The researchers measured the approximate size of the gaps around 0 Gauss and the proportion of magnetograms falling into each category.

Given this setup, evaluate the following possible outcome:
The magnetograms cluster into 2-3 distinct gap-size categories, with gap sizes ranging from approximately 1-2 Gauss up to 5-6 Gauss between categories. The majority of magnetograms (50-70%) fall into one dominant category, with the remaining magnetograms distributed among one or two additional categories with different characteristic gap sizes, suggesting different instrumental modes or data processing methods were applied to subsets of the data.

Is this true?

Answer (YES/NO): NO